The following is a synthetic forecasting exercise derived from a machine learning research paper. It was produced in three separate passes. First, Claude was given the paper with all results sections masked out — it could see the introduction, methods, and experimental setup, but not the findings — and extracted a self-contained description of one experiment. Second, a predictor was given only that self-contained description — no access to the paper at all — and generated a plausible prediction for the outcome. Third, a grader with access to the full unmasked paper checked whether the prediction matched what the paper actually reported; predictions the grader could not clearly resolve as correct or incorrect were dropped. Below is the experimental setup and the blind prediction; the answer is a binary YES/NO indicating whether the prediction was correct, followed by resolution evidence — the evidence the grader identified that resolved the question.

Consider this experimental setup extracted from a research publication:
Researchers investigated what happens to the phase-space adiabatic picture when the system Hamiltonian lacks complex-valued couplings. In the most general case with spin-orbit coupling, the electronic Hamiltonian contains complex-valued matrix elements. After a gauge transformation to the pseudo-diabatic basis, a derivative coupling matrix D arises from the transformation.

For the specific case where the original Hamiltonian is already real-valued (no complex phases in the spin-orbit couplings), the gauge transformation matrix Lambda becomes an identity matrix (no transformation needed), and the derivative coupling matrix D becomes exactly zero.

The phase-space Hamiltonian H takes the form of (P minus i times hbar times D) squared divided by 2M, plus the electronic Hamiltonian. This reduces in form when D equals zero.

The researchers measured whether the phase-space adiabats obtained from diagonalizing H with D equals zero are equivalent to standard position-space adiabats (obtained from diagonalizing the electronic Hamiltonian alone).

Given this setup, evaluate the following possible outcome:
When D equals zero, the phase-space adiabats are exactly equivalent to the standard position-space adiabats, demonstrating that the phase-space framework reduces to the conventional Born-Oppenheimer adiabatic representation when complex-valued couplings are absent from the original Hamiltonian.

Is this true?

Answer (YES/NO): YES